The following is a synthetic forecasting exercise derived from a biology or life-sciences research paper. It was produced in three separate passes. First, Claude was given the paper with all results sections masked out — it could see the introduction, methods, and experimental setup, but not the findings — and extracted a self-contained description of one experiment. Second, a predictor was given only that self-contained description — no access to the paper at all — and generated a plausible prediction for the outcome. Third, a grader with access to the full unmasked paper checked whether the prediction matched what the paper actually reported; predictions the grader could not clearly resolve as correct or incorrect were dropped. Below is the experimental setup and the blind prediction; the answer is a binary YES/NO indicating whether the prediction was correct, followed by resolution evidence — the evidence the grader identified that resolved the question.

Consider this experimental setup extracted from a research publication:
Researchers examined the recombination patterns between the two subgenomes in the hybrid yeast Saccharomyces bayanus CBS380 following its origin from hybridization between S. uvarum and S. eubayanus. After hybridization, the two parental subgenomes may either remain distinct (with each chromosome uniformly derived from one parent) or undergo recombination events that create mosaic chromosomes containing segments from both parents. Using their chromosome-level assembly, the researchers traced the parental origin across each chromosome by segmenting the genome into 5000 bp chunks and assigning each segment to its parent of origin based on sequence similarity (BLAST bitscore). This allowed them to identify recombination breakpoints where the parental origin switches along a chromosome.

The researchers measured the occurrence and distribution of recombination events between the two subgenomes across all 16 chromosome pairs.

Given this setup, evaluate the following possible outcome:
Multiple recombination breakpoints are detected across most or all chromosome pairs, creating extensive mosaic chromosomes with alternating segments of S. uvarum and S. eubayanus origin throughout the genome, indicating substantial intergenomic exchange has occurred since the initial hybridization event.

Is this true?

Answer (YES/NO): YES